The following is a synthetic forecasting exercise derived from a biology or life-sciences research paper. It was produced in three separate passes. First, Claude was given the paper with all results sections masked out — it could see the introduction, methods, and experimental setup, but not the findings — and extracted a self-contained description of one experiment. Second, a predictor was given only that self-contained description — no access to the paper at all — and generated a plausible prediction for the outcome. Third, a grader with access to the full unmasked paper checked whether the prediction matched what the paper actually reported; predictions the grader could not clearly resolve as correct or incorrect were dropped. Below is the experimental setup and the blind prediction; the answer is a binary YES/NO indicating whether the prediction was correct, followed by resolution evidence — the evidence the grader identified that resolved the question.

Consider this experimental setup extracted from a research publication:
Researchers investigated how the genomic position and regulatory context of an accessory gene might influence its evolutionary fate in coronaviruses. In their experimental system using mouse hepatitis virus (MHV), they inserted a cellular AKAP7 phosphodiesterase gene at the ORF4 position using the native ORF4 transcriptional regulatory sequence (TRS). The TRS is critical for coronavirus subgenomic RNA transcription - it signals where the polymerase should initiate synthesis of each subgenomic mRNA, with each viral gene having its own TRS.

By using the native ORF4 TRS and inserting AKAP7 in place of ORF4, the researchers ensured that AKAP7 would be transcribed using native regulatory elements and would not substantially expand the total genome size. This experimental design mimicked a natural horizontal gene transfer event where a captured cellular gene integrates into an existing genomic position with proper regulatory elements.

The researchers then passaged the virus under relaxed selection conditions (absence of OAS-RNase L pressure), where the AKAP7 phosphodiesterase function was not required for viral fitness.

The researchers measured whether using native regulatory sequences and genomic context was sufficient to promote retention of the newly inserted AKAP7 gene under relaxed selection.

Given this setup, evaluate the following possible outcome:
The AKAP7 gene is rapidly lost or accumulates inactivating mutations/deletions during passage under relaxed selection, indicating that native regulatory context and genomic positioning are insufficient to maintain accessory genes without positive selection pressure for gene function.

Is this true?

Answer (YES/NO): YES